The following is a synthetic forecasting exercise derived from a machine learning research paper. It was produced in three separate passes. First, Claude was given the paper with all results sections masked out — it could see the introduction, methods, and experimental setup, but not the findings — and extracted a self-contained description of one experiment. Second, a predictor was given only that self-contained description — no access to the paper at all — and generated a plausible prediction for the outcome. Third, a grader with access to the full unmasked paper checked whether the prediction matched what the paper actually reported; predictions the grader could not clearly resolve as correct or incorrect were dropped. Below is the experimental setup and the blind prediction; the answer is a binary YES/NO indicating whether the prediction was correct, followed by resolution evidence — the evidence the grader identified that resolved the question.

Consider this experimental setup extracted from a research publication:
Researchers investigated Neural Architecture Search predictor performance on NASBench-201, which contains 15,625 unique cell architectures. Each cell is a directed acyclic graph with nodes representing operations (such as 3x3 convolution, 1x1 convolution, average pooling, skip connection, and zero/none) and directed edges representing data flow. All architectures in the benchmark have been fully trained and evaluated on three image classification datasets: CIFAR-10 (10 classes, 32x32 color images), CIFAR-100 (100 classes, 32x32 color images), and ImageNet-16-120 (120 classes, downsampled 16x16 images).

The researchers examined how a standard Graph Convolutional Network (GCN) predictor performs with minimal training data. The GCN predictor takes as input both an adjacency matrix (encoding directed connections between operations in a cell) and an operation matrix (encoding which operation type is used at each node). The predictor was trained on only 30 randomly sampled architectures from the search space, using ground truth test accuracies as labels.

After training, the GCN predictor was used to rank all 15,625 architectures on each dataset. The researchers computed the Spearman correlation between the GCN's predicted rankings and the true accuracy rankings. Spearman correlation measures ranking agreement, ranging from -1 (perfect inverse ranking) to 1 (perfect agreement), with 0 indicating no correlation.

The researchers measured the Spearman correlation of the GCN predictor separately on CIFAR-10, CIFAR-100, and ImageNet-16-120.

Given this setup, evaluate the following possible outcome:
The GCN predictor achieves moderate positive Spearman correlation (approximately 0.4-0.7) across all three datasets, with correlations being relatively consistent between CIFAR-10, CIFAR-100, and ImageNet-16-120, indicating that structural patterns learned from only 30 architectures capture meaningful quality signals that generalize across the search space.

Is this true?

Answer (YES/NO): NO